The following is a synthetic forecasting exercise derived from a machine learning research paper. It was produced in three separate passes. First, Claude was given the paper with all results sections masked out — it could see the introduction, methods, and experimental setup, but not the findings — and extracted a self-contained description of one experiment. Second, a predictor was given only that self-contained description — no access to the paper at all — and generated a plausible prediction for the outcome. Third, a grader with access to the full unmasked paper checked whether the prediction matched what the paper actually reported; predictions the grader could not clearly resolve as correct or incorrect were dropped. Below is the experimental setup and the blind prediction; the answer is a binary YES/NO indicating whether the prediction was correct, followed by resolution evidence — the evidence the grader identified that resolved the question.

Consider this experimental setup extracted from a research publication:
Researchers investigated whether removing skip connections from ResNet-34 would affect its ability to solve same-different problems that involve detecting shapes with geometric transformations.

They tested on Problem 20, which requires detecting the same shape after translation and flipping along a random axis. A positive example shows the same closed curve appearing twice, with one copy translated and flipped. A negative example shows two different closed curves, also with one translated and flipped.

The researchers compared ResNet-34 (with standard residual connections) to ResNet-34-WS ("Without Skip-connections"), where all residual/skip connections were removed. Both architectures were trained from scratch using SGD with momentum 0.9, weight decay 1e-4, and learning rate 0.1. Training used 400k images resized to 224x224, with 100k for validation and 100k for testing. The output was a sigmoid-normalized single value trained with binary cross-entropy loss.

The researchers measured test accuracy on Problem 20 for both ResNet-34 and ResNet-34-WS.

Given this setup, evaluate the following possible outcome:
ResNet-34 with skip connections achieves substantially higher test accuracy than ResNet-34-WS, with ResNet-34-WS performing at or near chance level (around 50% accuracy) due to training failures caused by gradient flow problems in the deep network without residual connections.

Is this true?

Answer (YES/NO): NO